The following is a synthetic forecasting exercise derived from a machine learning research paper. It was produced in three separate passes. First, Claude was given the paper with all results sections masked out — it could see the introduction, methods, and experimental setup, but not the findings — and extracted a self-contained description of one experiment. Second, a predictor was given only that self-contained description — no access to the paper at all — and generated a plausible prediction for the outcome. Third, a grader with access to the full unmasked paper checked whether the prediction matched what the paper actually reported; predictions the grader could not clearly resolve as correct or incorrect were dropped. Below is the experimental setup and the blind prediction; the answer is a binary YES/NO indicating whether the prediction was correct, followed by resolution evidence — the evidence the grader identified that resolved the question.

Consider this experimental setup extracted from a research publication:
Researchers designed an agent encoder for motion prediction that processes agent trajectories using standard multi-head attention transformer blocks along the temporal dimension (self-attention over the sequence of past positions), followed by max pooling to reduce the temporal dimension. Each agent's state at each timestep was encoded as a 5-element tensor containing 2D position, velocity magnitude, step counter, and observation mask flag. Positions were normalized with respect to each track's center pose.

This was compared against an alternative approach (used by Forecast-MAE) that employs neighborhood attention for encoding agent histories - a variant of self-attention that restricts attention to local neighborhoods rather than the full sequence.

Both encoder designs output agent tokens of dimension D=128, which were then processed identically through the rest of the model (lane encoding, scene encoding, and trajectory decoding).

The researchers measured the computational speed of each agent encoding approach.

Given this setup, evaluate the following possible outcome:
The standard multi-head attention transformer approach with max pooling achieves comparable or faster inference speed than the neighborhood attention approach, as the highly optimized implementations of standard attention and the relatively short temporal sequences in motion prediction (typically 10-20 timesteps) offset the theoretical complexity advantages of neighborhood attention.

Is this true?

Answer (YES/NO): YES